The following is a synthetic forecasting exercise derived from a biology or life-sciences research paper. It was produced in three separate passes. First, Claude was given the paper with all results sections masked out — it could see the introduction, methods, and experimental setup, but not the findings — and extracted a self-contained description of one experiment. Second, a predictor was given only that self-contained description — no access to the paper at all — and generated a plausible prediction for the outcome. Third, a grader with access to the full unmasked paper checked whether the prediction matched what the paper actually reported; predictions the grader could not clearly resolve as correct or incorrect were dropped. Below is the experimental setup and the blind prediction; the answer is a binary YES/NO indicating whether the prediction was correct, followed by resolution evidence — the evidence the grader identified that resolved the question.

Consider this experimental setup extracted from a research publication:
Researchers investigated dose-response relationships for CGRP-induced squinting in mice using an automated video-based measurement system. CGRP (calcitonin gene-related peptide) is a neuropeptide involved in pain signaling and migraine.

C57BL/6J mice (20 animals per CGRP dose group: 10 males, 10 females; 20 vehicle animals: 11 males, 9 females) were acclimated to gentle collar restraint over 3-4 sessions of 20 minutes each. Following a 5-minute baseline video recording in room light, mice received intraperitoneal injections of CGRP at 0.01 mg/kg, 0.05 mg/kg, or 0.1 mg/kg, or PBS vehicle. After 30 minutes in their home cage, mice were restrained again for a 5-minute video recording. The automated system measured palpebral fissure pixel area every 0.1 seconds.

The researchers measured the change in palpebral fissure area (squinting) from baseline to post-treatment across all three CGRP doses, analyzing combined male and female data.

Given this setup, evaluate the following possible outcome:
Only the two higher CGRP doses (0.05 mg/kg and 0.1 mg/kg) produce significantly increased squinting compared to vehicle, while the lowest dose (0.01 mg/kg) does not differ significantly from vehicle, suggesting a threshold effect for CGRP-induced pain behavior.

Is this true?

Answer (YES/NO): NO